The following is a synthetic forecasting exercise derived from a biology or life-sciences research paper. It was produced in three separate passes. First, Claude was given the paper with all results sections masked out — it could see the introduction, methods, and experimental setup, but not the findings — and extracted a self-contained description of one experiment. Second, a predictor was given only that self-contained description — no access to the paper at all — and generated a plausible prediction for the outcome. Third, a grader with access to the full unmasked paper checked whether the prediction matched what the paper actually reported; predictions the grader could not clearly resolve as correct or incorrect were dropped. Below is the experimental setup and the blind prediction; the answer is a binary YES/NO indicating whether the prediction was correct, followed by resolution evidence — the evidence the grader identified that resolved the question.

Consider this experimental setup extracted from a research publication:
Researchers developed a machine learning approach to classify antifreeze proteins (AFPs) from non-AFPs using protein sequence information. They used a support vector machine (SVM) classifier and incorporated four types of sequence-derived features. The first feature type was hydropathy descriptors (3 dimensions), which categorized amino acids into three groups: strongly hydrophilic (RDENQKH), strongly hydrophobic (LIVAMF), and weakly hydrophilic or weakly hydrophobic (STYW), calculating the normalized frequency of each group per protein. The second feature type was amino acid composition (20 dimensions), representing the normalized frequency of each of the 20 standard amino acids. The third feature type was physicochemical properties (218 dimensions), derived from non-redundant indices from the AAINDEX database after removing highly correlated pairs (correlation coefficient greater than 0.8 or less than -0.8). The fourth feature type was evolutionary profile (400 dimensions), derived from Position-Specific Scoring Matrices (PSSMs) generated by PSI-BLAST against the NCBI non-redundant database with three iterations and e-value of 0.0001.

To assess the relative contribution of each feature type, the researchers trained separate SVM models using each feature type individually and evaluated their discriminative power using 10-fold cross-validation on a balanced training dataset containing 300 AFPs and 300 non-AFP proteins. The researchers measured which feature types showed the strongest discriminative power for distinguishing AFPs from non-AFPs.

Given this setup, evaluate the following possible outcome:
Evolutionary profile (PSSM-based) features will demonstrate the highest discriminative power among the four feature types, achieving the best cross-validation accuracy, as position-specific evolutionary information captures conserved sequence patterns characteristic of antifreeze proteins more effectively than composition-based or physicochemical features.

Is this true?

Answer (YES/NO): YES